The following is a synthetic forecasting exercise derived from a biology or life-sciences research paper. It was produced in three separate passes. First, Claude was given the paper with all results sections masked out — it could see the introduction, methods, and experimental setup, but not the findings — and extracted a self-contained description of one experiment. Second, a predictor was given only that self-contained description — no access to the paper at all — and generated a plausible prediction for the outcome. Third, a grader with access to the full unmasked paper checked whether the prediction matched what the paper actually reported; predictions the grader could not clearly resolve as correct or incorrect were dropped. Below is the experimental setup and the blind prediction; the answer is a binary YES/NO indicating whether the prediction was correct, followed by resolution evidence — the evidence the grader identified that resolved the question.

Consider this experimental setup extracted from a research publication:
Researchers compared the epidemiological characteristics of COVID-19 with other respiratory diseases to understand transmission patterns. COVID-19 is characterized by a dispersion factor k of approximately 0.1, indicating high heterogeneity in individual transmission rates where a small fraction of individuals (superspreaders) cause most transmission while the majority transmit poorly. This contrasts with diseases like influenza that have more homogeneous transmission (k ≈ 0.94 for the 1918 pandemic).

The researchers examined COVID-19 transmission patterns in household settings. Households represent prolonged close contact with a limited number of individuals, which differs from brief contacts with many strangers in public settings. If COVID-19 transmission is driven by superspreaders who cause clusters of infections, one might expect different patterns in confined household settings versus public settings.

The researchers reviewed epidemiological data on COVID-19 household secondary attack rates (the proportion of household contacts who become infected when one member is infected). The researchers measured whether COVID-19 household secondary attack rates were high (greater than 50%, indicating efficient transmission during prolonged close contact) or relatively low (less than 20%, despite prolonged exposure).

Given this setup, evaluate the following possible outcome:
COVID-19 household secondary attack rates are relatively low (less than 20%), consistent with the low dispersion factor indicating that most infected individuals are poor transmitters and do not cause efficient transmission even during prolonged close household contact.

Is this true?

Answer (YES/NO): YES